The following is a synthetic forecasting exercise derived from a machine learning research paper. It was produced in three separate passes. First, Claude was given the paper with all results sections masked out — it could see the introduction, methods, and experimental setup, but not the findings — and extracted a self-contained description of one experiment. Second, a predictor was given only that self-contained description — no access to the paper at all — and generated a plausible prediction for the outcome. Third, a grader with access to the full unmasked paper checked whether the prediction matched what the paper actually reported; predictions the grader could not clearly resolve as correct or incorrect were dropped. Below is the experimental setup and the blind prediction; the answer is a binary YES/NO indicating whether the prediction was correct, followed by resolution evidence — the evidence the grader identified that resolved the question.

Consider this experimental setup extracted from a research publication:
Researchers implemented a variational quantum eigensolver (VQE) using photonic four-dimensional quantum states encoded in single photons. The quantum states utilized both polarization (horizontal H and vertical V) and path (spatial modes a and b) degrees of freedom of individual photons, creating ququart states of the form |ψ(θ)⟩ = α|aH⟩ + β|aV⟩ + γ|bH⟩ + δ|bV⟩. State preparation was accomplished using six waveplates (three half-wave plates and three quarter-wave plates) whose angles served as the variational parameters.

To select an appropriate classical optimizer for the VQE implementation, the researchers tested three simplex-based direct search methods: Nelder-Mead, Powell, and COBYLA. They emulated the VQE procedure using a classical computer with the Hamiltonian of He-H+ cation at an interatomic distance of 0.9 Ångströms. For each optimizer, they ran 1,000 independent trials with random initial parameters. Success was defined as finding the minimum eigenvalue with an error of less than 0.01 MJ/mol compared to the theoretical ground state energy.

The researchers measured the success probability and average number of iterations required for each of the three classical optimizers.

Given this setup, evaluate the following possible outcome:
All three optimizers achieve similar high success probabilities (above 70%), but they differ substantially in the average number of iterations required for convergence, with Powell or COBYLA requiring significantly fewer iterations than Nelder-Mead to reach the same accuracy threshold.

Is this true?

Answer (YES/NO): NO